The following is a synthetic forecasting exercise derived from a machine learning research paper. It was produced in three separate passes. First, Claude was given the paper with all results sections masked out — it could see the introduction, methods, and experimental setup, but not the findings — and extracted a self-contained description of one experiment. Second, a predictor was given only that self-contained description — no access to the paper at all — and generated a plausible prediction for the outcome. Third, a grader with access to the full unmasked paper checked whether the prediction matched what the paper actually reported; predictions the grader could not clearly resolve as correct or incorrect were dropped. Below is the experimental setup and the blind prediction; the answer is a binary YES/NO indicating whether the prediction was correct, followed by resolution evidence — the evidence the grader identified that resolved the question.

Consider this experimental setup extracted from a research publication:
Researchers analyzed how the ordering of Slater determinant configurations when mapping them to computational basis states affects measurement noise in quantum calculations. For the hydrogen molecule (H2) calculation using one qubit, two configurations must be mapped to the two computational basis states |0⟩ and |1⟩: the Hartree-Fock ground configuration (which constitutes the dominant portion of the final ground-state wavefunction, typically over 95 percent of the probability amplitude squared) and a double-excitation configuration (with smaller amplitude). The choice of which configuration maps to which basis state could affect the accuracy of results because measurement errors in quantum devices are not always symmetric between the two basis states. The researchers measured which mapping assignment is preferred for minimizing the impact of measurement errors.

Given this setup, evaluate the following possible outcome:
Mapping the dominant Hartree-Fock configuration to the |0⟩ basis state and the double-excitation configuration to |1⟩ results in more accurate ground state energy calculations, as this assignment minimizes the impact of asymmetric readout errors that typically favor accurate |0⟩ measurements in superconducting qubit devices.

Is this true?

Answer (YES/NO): YES